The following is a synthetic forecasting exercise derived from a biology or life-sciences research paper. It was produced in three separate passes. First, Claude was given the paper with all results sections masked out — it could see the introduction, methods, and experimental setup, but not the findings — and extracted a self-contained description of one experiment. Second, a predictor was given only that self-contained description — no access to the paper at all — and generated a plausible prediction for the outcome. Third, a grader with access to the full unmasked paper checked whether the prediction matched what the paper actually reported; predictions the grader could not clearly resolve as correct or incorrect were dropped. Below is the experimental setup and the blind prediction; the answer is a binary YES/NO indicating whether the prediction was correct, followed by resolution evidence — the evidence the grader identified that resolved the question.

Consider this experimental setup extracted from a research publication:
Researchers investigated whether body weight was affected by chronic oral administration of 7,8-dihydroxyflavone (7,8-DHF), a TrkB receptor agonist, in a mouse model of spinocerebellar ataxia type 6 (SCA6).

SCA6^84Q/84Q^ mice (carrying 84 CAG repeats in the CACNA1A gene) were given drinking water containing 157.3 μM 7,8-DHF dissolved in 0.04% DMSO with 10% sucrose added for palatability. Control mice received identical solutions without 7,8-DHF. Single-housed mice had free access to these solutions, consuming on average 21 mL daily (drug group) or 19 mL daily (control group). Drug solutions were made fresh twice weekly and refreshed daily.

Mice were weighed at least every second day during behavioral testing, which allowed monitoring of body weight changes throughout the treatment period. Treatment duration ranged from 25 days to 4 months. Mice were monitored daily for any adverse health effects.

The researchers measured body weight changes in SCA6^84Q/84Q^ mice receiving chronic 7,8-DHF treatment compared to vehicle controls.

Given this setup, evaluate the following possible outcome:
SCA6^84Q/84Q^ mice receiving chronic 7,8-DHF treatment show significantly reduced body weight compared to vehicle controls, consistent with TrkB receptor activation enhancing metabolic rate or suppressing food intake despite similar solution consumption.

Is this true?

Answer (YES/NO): NO